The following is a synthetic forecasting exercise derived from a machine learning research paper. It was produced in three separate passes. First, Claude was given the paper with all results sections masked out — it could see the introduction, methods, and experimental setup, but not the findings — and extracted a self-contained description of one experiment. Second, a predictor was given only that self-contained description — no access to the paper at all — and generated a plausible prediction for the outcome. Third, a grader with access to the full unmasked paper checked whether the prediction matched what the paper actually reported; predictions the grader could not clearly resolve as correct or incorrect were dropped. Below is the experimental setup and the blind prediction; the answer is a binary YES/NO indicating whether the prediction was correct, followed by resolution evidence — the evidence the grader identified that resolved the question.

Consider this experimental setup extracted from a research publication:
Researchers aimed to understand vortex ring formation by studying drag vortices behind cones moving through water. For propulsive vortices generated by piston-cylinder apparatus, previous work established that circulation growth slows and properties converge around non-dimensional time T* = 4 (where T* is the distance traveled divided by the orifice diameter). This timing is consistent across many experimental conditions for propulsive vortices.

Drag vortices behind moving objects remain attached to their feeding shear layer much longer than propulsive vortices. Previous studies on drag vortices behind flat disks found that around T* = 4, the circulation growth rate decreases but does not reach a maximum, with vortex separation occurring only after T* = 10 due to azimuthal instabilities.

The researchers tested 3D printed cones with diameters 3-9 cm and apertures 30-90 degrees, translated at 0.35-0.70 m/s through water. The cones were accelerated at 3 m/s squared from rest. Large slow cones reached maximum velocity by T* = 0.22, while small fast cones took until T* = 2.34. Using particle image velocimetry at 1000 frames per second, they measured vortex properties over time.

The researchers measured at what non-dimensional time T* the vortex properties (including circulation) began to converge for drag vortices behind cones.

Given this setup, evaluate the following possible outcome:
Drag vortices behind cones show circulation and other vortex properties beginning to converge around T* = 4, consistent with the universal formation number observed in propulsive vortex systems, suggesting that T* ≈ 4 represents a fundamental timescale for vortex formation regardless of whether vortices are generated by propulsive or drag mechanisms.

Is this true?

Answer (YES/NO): NO